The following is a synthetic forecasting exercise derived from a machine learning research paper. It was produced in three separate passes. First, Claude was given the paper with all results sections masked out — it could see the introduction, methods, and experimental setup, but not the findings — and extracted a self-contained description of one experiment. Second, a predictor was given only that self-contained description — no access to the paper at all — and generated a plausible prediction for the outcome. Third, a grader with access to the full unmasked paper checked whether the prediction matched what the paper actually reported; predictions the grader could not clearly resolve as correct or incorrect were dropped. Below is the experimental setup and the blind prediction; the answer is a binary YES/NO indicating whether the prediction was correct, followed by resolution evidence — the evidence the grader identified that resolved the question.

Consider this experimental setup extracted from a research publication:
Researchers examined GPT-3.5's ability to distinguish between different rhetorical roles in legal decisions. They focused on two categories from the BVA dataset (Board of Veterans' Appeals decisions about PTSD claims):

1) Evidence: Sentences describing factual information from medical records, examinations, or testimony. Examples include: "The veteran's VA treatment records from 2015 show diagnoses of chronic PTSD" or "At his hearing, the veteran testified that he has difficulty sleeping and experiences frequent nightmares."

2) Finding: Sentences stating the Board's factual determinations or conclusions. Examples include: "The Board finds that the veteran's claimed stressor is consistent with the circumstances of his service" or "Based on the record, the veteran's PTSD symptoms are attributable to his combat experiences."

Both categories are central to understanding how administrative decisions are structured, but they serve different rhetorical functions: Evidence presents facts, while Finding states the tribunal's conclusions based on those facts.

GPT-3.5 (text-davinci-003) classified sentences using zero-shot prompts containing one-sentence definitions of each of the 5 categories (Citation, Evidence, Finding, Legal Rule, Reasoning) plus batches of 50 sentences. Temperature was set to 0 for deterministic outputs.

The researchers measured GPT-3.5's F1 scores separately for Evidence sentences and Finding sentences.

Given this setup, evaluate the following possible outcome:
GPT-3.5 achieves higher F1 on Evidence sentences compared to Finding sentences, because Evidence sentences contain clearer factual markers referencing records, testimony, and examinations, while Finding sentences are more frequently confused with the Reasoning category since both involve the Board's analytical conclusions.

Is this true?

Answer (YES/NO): YES